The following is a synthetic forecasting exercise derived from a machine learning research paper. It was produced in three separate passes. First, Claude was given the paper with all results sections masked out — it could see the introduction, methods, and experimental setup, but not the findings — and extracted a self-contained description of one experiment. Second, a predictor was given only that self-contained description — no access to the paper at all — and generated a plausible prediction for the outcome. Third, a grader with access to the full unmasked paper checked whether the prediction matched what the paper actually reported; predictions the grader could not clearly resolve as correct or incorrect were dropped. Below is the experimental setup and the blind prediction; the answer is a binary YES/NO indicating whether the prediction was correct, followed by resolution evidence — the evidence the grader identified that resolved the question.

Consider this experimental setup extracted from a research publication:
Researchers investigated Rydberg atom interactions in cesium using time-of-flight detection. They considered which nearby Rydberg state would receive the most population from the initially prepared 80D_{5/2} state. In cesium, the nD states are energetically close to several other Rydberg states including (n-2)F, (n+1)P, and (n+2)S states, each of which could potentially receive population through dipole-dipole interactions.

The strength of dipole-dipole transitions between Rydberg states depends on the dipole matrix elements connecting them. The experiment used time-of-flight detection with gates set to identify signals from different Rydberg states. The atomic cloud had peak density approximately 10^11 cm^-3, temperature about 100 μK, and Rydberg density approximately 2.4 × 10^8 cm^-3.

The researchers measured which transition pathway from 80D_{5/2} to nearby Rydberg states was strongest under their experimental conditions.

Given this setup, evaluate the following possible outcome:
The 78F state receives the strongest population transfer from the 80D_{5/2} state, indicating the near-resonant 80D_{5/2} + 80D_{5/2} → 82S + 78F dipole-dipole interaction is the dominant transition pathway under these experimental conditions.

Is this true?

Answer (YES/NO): NO